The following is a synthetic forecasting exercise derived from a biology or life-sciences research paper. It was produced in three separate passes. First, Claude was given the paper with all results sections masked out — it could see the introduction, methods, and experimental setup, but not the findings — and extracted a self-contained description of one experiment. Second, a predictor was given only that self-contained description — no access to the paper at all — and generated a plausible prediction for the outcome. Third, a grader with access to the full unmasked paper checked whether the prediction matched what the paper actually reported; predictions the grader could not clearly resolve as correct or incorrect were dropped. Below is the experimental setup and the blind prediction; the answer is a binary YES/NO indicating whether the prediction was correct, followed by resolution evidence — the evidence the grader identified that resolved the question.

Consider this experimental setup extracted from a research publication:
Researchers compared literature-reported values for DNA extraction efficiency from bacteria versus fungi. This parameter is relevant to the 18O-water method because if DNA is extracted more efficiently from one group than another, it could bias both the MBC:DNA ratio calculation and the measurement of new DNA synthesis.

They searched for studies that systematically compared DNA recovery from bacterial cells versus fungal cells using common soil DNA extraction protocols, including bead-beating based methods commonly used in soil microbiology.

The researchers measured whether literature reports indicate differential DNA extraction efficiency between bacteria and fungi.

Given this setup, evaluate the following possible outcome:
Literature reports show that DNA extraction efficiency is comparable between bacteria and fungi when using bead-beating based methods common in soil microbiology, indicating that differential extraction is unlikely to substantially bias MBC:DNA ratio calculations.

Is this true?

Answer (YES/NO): NO